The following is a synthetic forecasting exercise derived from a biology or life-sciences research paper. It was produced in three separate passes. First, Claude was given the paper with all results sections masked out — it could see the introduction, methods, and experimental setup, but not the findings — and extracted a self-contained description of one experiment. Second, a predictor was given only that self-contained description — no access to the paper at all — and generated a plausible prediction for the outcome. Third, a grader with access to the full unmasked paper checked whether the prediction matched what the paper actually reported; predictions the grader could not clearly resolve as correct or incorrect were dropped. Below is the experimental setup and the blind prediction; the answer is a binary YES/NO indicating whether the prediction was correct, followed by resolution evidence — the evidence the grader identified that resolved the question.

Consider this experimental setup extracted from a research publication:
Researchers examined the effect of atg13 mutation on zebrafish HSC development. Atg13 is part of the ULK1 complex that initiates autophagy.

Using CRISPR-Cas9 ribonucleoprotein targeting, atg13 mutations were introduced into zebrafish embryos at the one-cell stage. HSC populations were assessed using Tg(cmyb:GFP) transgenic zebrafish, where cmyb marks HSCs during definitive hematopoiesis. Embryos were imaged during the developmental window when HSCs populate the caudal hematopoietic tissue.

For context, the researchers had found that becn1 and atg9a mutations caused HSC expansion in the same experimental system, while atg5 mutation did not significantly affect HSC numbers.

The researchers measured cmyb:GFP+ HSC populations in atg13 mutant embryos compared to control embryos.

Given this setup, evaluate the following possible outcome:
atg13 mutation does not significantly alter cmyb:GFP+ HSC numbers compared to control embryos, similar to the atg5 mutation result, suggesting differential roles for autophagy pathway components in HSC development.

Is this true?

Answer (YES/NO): NO